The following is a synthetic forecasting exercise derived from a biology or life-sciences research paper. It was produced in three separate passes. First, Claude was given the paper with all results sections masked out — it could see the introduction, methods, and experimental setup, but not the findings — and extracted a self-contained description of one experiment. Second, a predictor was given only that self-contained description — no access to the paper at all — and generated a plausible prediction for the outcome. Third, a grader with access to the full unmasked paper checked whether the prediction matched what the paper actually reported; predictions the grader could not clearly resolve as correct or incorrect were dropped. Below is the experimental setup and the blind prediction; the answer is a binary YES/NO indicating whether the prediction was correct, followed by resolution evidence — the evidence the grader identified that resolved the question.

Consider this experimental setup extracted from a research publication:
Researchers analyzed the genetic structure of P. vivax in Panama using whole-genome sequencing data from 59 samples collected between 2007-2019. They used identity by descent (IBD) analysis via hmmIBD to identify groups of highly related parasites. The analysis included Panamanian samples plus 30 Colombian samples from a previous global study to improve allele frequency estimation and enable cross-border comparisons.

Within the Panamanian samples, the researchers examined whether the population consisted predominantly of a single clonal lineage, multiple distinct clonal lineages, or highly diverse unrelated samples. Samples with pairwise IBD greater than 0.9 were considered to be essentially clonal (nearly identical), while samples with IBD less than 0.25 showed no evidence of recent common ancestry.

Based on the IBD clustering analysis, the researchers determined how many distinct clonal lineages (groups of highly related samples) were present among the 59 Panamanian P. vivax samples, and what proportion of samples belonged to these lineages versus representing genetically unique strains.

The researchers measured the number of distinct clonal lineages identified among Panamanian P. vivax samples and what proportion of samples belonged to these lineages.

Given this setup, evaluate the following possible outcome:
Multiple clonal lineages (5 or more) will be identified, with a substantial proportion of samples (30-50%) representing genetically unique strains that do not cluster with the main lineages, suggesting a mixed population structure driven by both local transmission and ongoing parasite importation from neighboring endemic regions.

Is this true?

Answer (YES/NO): NO